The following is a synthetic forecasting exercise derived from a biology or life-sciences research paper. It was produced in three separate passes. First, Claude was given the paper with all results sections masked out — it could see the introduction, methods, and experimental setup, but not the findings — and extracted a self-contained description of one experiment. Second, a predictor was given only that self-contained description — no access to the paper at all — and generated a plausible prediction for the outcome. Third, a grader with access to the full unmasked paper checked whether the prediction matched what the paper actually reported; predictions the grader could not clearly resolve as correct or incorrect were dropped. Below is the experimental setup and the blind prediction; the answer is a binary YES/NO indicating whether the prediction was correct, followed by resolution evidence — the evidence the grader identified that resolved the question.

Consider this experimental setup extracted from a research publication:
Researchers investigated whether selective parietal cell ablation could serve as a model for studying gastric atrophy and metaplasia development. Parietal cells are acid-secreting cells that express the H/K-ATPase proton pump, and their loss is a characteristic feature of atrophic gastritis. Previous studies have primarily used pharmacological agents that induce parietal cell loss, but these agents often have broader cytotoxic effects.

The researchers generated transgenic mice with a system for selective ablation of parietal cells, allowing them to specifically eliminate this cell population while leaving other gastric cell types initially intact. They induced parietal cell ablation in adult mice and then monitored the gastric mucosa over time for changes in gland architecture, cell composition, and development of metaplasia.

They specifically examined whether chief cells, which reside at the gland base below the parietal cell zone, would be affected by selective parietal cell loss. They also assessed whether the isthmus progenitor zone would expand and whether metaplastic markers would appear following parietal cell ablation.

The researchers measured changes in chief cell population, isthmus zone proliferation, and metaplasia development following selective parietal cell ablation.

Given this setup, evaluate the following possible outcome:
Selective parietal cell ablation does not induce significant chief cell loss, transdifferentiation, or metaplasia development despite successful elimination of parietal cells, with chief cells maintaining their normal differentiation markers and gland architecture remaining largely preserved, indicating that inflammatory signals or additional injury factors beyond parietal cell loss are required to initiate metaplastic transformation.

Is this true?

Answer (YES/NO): NO